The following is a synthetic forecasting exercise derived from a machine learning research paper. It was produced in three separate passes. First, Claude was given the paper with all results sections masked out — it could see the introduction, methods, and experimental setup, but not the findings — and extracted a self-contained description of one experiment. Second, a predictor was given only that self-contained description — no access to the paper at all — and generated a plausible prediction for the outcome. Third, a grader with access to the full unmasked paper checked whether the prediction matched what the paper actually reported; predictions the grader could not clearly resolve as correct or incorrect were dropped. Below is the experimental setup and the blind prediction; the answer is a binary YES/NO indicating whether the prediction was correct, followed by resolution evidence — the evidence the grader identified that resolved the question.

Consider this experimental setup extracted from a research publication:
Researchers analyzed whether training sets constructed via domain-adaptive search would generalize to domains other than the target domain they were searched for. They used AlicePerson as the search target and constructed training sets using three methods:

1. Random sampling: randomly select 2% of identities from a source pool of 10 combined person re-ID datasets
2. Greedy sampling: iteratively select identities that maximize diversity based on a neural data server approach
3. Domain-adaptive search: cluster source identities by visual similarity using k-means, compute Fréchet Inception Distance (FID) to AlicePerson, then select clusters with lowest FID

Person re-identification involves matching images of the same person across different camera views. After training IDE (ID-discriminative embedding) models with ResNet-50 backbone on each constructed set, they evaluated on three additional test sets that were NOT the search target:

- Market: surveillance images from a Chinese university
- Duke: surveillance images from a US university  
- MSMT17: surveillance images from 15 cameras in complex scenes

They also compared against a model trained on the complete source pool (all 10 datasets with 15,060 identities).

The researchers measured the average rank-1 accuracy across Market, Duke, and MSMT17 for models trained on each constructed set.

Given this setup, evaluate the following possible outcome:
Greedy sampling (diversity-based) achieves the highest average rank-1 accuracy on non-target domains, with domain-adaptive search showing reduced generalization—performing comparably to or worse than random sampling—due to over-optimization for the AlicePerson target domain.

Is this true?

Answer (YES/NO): NO